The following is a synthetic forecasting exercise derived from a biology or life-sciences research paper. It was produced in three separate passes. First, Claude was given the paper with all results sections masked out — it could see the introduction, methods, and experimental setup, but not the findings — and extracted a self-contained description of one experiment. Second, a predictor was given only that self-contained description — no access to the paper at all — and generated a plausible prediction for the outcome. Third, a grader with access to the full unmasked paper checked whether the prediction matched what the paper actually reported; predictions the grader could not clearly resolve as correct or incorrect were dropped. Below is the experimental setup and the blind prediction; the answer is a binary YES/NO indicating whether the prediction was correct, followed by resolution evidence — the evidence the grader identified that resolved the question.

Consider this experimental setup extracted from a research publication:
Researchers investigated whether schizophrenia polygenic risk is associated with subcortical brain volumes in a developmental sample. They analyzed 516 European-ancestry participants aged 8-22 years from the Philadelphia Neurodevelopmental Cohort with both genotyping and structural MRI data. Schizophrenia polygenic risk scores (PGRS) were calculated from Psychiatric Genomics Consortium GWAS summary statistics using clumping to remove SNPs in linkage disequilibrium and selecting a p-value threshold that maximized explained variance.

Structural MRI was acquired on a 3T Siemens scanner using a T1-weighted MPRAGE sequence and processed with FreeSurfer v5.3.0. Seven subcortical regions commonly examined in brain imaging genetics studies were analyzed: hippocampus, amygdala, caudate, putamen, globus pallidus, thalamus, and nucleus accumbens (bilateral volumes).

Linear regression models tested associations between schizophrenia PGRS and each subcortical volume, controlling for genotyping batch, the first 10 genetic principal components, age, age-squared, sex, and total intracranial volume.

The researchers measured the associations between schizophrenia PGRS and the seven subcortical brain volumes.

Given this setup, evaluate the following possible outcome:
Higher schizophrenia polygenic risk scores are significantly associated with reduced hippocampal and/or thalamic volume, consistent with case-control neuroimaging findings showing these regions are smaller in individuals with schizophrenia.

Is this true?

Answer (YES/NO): NO